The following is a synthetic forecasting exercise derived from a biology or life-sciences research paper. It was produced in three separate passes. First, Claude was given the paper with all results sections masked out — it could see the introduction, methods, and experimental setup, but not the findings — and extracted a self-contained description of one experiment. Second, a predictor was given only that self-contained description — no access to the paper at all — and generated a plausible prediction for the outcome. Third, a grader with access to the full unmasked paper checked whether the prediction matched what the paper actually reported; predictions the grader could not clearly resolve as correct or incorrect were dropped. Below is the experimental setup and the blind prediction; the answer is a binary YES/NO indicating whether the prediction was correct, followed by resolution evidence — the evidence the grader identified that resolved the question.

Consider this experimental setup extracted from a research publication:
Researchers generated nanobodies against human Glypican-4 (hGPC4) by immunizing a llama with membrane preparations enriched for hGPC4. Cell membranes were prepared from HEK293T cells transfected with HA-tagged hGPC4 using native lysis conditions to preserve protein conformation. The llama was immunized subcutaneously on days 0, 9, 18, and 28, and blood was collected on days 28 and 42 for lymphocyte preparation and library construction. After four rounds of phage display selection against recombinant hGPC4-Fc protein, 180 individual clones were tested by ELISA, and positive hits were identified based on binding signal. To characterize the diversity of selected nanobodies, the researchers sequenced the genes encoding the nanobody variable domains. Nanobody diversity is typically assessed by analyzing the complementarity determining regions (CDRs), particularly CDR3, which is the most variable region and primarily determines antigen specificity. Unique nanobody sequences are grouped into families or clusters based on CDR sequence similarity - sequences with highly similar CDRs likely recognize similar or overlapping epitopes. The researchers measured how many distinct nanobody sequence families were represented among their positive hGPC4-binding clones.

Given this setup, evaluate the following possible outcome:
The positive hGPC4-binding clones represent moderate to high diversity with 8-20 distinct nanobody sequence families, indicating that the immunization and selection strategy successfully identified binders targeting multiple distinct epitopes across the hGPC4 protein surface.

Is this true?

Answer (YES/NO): NO